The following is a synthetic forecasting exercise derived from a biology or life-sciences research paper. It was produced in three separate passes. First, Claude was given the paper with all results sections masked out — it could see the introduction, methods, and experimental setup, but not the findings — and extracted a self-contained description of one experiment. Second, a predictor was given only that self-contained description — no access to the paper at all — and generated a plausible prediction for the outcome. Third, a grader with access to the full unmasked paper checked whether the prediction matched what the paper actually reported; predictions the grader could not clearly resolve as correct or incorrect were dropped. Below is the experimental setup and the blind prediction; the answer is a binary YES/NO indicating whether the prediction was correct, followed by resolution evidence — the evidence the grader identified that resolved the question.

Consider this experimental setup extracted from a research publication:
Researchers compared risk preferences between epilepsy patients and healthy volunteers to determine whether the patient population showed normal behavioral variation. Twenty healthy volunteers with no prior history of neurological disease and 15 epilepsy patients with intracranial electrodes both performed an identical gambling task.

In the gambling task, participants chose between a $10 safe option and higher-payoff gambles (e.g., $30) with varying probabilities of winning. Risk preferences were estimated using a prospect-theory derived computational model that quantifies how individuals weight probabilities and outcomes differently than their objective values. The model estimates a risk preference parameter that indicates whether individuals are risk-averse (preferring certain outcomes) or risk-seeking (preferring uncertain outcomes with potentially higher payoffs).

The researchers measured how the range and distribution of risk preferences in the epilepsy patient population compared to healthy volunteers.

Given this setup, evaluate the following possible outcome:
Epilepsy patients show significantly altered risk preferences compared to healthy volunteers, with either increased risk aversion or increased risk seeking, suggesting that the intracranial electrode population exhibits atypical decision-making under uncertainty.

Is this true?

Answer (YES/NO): NO